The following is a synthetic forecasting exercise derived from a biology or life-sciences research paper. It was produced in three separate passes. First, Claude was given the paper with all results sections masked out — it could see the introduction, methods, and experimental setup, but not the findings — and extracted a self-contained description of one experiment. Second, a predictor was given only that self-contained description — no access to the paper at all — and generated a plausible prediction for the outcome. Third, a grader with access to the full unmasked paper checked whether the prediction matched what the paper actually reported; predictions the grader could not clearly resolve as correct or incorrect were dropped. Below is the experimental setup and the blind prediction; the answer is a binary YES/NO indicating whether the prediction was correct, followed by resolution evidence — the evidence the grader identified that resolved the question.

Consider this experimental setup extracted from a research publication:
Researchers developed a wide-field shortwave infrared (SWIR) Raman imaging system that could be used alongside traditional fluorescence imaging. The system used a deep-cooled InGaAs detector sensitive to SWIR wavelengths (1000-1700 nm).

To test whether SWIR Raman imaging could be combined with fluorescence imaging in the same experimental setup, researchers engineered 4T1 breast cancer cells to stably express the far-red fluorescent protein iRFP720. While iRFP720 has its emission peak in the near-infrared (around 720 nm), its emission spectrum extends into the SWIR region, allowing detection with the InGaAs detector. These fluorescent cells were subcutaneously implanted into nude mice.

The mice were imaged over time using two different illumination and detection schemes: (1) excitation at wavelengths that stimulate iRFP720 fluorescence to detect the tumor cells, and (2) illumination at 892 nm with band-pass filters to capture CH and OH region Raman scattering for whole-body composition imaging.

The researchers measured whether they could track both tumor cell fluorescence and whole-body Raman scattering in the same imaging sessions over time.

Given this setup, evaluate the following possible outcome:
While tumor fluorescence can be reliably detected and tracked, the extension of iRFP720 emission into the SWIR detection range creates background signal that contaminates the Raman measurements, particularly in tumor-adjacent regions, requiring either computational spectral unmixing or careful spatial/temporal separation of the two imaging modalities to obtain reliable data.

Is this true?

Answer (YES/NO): NO